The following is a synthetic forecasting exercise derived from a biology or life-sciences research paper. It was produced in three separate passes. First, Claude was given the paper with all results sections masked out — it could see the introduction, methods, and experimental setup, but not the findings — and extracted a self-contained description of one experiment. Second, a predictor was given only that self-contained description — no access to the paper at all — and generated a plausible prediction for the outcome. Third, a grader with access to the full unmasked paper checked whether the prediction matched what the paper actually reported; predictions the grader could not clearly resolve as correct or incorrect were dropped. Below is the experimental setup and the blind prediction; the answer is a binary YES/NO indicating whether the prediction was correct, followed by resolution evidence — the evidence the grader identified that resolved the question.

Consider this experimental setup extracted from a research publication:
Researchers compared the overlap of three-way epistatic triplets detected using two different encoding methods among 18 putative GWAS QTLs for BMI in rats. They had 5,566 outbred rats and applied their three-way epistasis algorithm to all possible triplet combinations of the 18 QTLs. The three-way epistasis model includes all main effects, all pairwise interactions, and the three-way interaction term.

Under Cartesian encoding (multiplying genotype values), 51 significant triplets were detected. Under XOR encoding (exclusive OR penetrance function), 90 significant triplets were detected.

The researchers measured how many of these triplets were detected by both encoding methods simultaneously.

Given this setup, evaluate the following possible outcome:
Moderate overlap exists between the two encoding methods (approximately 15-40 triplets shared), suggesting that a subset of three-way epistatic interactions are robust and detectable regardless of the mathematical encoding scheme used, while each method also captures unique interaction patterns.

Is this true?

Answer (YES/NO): NO